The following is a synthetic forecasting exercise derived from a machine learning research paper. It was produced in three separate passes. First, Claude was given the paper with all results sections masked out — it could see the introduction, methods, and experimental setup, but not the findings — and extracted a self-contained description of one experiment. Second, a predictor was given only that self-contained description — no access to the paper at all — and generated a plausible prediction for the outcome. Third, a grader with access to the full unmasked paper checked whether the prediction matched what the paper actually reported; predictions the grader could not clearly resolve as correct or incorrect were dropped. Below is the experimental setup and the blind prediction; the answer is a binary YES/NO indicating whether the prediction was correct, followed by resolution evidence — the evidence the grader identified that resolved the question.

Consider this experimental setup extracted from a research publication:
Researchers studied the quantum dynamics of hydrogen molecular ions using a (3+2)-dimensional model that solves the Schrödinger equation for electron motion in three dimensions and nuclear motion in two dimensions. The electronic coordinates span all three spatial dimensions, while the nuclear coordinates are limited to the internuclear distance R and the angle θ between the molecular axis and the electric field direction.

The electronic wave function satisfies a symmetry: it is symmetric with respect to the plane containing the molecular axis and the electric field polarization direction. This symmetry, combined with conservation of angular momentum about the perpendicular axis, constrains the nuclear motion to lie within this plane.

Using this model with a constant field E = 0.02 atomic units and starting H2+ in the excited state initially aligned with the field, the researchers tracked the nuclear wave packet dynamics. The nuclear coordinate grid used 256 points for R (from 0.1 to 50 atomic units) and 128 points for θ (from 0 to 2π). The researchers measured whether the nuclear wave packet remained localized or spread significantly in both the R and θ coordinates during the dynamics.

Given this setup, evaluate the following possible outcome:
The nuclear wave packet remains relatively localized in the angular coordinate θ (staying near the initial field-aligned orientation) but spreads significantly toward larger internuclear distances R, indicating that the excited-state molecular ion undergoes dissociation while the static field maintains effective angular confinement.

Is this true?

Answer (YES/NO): NO